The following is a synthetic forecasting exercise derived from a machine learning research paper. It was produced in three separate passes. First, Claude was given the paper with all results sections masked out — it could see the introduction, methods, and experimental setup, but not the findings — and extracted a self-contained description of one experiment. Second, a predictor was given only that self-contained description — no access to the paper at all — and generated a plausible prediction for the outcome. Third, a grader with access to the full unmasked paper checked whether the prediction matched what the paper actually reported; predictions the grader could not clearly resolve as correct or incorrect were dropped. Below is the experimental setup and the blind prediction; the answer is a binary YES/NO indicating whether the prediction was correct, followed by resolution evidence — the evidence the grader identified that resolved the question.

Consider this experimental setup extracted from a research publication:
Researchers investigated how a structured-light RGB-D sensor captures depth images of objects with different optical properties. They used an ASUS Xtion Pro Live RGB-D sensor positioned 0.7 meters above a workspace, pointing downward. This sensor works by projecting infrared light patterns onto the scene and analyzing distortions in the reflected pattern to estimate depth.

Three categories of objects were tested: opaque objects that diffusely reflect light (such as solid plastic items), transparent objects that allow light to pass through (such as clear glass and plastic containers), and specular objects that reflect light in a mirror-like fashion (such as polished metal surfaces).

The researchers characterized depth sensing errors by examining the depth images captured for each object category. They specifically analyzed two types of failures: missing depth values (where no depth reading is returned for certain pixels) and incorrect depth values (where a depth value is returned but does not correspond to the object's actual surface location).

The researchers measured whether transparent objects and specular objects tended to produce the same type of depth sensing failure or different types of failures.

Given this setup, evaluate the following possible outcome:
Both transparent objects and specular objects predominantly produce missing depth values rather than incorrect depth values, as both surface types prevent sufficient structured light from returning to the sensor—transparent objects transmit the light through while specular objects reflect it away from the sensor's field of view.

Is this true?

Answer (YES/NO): NO